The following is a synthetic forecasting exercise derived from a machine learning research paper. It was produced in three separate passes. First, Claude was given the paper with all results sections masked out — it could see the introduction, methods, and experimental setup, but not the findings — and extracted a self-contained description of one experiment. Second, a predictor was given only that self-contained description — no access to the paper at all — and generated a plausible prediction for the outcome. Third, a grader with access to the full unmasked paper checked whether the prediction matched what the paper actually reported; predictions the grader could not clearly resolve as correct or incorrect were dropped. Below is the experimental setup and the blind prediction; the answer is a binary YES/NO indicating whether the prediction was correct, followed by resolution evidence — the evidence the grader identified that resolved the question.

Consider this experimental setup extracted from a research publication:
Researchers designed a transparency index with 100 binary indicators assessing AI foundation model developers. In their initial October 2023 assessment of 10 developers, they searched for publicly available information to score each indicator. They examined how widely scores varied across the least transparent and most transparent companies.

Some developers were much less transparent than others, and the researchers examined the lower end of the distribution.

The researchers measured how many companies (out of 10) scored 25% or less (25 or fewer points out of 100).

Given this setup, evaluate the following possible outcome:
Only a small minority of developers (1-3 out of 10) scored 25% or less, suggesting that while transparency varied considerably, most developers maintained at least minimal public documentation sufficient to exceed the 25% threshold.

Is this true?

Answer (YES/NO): YES